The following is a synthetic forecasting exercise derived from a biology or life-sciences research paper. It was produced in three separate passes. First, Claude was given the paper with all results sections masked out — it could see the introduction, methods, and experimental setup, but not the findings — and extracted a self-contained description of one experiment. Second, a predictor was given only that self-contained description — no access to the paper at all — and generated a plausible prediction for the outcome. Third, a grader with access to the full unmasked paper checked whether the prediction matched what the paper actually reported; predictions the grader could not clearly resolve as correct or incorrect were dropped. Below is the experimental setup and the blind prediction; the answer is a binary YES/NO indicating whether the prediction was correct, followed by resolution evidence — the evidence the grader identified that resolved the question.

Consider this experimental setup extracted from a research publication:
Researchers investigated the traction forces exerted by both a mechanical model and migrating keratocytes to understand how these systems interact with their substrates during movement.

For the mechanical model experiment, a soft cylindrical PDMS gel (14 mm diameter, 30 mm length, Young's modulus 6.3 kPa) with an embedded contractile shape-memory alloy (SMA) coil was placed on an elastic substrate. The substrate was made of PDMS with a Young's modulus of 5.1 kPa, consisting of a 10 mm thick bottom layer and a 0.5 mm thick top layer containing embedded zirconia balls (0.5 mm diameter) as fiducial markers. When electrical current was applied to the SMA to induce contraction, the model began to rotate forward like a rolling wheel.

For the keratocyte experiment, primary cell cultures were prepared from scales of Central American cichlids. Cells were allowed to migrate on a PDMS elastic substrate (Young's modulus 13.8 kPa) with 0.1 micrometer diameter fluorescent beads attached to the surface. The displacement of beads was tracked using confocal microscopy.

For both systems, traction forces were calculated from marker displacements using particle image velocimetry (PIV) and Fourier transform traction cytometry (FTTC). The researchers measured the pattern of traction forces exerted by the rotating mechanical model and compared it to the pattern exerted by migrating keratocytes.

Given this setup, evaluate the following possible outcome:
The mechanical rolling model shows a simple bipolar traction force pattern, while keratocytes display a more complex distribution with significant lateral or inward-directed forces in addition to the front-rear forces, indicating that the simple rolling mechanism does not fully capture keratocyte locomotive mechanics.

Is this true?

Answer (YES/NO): NO